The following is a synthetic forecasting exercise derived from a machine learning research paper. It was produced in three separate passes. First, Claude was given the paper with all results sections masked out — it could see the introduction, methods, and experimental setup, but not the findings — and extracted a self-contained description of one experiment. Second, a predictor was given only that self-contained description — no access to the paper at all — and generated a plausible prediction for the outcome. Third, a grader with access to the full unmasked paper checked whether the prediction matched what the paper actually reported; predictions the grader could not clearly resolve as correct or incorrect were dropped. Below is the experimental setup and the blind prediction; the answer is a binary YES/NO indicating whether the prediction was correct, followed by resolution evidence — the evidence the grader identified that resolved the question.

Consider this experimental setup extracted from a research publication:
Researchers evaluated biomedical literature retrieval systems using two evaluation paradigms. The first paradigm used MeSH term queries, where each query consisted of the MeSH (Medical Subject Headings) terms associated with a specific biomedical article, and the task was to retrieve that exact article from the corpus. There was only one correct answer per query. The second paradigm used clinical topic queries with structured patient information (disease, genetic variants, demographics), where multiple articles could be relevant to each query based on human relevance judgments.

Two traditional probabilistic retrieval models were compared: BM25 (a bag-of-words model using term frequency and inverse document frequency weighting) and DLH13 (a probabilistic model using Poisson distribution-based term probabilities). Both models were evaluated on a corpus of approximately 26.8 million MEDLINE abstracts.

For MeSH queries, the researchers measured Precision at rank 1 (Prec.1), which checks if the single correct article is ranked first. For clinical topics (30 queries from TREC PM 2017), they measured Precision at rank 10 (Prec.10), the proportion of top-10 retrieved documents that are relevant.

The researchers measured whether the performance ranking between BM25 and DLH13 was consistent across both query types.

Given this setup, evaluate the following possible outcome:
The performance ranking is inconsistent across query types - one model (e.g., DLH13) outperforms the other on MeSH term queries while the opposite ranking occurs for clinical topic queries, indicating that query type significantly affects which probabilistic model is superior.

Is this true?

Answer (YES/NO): NO